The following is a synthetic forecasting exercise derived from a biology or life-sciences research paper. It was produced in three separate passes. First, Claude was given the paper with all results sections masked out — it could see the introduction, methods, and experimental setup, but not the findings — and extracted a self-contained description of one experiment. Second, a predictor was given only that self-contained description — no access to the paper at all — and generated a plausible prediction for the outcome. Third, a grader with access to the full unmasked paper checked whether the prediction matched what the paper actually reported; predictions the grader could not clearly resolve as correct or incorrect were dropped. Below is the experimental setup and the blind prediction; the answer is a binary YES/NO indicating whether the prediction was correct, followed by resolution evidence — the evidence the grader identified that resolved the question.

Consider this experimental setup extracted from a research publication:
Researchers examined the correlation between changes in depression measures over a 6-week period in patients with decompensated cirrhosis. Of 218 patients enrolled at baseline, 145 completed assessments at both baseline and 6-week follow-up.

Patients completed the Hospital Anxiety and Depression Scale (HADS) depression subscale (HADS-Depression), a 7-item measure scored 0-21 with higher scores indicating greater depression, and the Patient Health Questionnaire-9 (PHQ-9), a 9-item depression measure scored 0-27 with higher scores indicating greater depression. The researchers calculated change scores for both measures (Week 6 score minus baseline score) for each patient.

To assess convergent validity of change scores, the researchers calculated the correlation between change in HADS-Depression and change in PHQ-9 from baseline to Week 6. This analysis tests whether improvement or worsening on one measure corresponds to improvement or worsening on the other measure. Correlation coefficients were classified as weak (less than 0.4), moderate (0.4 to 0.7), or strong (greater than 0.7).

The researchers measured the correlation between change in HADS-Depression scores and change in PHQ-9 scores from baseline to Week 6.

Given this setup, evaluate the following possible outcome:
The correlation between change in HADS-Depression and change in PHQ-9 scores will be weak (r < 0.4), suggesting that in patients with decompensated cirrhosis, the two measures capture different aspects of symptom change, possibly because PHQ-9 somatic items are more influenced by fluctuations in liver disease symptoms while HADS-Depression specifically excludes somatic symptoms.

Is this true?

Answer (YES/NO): NO